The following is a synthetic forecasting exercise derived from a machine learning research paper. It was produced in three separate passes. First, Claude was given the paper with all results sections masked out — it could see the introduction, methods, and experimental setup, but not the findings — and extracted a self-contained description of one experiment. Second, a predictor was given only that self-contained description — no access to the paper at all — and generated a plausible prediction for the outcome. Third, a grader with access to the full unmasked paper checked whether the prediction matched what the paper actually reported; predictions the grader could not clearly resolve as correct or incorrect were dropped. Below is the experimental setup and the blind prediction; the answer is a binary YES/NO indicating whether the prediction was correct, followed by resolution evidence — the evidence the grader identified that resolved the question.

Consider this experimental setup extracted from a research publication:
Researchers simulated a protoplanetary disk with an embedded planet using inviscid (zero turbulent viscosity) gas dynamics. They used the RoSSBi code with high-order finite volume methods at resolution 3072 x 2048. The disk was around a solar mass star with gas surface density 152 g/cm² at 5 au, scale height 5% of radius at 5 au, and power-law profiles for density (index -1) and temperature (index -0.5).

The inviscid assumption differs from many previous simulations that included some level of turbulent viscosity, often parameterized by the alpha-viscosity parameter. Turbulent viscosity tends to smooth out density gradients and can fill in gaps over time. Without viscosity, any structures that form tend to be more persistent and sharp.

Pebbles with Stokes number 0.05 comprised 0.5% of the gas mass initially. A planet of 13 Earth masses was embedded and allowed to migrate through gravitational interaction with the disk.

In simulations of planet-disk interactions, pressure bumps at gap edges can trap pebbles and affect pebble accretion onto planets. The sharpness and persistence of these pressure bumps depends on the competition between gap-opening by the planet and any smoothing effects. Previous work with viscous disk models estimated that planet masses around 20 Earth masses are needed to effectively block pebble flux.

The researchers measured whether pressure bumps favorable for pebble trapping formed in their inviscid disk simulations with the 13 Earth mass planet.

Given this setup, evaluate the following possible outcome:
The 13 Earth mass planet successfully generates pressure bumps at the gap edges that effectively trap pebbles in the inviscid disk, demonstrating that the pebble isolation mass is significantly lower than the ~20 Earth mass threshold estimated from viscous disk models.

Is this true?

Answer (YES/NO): YES